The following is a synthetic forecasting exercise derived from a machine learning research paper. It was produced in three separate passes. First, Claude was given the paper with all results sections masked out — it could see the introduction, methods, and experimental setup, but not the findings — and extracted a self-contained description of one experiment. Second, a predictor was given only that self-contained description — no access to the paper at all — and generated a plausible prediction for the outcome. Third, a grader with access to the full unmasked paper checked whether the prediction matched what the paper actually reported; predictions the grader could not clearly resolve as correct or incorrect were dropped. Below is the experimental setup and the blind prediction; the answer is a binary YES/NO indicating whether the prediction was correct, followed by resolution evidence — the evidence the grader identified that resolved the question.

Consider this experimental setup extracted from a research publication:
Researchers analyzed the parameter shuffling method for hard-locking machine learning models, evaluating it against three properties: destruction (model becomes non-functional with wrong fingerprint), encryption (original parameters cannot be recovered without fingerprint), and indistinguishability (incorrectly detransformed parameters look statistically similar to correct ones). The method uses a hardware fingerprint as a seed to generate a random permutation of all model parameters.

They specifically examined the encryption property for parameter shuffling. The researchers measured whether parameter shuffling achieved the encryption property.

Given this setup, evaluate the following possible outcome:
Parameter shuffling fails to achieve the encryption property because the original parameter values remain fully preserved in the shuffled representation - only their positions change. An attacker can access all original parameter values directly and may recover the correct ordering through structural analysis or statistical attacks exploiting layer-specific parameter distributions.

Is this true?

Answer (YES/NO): YES